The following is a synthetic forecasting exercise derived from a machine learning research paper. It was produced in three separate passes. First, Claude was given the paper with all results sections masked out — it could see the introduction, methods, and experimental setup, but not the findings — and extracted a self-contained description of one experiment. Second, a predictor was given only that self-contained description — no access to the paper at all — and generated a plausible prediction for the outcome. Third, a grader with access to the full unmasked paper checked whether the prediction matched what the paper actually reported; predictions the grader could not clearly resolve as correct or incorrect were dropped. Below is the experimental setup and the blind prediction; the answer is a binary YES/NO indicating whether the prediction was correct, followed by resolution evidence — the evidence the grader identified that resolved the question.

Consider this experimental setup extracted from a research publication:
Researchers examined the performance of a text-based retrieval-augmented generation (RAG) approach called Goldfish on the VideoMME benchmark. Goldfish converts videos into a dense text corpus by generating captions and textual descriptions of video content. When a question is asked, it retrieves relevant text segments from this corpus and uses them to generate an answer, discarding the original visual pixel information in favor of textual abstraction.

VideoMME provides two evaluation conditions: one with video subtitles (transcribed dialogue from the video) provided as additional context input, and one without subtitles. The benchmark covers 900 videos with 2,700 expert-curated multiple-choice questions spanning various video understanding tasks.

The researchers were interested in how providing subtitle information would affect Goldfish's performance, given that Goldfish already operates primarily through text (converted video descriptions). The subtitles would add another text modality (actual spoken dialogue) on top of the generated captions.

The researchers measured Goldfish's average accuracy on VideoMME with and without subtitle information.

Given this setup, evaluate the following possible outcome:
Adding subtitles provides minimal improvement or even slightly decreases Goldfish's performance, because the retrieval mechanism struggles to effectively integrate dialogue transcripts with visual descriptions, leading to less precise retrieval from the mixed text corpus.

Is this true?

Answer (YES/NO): YES